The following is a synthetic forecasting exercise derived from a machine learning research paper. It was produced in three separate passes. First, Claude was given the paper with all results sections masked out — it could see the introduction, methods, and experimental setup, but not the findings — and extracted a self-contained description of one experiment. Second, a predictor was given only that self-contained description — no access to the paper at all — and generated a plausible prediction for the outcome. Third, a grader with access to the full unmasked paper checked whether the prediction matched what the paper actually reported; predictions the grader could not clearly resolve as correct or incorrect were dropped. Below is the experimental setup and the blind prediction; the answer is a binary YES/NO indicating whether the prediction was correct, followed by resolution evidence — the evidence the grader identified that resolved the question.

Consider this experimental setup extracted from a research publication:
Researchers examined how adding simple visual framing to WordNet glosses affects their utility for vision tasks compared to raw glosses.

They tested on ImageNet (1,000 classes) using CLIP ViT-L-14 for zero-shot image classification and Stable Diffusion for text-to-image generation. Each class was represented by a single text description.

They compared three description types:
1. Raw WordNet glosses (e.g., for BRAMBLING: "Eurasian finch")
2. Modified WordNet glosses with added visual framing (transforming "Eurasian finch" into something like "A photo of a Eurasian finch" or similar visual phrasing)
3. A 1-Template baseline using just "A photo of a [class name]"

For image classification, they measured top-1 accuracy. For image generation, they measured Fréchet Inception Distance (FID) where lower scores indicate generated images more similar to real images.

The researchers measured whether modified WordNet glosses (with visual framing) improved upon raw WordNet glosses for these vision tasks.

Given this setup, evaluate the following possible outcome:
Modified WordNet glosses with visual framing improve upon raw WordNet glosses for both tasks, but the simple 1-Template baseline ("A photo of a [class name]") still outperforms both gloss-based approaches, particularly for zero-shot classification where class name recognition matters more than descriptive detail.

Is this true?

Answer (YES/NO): NO